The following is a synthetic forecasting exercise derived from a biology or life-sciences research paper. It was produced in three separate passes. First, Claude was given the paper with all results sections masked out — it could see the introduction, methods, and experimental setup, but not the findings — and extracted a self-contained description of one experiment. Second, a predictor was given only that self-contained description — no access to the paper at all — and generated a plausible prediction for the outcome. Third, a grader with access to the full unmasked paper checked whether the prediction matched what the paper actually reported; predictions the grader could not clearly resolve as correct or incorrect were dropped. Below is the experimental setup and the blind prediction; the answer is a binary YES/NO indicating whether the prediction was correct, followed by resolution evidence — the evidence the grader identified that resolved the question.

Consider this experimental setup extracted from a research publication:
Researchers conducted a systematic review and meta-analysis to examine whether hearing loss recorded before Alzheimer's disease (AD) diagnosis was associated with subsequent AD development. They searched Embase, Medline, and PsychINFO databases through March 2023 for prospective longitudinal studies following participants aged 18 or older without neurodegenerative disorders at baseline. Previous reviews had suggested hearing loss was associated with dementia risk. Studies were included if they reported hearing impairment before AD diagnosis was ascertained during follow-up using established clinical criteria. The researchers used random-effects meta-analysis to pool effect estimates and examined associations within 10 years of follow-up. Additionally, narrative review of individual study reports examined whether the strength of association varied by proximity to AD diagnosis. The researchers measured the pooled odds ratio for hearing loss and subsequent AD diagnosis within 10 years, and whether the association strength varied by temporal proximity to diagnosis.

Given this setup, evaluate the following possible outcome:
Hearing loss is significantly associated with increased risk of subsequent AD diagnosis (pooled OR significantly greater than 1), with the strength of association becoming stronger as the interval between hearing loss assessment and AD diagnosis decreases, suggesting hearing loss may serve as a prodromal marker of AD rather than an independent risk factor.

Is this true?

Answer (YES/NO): YES